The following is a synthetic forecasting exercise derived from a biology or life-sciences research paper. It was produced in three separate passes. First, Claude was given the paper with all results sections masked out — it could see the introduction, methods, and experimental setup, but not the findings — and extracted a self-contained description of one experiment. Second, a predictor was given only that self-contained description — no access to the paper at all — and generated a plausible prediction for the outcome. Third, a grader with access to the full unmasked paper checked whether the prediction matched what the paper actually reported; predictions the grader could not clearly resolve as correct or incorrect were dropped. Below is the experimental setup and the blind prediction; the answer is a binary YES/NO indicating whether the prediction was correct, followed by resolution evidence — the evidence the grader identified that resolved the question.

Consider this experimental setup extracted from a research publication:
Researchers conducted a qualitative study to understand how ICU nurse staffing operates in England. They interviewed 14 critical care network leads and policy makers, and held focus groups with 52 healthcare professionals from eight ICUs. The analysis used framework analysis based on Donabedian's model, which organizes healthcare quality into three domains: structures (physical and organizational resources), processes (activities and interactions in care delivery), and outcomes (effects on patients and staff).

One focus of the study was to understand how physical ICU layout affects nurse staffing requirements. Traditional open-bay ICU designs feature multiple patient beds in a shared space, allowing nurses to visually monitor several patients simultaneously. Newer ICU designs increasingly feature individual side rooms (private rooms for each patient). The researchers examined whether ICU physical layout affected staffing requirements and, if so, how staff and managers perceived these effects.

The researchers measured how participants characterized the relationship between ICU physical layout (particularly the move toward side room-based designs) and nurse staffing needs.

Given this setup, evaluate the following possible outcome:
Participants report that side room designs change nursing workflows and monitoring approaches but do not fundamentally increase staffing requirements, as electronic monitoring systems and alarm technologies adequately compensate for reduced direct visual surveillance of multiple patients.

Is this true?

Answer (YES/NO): NO